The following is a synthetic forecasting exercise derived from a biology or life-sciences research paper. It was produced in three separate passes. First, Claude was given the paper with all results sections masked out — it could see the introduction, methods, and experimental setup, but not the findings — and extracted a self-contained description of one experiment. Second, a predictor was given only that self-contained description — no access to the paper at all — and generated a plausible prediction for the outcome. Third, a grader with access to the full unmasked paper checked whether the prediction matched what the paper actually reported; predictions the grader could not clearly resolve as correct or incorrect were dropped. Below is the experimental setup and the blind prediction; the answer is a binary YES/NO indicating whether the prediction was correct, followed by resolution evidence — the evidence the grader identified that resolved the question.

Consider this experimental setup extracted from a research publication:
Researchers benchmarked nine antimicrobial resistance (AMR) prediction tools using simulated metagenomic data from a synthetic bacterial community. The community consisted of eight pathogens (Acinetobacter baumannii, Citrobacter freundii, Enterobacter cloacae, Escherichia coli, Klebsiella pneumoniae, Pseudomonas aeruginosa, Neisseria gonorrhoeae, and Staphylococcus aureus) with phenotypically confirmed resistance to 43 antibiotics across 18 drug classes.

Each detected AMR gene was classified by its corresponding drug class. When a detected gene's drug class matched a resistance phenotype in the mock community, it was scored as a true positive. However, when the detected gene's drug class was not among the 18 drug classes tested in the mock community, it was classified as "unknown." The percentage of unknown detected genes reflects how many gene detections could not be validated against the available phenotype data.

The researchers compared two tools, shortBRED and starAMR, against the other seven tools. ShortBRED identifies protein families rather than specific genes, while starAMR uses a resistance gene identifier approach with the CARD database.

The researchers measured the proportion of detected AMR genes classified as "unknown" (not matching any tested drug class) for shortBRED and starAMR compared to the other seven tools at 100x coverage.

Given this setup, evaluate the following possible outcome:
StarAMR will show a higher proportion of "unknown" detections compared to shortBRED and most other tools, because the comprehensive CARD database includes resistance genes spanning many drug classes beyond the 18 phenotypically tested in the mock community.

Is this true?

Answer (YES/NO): NO